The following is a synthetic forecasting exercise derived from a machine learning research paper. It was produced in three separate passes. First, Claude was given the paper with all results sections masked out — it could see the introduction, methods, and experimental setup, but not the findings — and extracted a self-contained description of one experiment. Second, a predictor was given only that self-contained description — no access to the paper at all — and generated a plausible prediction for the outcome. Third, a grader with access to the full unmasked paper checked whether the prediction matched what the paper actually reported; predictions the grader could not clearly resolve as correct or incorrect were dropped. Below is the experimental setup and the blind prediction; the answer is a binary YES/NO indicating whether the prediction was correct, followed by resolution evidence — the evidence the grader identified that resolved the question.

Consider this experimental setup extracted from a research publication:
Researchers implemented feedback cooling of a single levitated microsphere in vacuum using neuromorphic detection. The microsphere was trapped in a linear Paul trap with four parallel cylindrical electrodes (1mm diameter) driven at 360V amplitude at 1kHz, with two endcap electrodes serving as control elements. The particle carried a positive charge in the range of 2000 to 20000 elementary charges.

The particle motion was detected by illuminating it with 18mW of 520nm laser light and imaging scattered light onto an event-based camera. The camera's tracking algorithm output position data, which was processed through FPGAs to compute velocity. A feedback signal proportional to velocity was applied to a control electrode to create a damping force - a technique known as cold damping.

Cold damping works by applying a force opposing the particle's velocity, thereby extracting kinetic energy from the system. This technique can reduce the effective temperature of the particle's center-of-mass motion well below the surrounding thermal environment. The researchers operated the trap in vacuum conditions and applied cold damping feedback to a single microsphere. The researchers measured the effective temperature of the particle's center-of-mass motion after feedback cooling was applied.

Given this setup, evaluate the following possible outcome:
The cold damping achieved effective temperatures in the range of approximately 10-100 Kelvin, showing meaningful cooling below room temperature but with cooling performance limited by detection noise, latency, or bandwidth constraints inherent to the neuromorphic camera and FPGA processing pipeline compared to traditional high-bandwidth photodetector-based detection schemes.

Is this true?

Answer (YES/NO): NO